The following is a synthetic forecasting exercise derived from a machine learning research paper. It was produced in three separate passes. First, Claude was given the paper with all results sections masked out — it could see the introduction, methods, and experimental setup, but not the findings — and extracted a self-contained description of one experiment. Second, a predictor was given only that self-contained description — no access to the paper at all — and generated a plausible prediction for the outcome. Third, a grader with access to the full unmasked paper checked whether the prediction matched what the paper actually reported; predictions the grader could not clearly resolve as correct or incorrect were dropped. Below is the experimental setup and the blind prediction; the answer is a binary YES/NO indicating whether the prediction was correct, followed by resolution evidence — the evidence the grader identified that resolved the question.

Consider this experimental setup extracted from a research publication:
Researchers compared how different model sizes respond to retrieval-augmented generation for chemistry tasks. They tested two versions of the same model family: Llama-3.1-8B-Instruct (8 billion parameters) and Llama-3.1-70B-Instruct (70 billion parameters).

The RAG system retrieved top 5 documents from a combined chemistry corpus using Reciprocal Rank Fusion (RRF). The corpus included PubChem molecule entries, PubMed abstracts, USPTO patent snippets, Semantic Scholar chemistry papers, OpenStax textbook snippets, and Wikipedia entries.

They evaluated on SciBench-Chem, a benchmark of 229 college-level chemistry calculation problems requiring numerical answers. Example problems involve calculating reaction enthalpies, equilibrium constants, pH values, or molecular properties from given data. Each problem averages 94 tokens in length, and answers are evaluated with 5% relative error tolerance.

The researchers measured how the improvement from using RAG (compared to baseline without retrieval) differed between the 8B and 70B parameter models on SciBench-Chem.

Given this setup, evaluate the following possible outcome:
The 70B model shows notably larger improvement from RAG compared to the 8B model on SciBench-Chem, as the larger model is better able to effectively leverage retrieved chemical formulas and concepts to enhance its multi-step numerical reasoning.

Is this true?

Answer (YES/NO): YES